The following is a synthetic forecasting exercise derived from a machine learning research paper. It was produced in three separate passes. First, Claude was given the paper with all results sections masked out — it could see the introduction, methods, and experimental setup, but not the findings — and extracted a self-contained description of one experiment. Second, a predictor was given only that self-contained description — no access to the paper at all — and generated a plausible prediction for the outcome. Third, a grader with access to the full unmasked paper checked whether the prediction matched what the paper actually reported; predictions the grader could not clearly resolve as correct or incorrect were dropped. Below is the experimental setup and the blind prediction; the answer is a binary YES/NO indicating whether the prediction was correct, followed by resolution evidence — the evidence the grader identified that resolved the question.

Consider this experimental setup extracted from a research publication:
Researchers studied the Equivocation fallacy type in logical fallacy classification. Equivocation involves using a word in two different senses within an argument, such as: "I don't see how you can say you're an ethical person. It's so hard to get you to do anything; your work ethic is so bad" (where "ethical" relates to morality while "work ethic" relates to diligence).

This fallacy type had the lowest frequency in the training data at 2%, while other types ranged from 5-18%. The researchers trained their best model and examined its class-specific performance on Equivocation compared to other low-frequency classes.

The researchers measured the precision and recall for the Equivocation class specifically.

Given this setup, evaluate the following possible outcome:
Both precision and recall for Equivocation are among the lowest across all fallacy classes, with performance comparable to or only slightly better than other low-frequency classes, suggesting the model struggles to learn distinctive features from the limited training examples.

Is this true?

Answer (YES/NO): NO